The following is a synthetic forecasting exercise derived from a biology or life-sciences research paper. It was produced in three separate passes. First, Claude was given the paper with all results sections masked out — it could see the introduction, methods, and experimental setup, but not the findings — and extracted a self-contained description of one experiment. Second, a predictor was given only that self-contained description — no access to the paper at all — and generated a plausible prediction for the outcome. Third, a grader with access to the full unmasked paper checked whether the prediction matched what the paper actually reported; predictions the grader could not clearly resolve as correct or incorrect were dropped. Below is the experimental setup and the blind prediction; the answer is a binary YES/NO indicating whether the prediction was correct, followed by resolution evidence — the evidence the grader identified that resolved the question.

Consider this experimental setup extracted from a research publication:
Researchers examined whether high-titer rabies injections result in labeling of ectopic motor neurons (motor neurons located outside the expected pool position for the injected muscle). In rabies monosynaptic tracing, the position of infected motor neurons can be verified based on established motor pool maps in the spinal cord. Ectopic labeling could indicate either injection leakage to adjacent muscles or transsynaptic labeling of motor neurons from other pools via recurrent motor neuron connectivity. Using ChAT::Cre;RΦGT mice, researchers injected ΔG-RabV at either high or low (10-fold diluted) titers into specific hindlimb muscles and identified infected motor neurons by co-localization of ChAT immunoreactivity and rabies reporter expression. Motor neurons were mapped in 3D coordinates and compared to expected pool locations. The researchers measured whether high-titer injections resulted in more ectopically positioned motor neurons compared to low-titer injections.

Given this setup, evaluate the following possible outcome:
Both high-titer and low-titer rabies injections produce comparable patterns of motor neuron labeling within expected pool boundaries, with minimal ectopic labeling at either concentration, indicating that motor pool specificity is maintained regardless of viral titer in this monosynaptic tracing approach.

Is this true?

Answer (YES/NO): NO